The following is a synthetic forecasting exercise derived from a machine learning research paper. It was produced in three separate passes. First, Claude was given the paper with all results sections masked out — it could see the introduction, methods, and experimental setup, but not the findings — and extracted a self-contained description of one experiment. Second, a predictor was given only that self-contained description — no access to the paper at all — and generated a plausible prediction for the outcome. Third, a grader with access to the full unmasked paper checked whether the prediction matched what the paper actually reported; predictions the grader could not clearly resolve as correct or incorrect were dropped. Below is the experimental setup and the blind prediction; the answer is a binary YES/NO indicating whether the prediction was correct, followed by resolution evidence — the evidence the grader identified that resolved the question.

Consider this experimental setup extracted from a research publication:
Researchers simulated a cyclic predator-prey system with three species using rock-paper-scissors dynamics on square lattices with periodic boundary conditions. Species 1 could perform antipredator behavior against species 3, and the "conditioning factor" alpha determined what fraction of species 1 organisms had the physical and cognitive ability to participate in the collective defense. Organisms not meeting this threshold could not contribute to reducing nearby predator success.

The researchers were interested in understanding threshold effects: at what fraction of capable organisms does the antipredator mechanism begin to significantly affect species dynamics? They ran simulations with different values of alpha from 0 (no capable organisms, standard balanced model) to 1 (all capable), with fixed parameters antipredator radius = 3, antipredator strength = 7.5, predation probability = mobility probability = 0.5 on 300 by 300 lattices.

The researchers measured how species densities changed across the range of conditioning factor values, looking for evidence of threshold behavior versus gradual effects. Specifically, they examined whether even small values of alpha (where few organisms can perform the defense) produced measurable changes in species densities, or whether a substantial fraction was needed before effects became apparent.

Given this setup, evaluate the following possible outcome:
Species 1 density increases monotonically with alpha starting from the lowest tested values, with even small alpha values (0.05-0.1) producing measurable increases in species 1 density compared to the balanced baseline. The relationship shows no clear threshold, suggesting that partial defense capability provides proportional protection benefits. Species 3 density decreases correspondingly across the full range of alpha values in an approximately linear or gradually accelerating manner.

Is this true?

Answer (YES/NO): NO